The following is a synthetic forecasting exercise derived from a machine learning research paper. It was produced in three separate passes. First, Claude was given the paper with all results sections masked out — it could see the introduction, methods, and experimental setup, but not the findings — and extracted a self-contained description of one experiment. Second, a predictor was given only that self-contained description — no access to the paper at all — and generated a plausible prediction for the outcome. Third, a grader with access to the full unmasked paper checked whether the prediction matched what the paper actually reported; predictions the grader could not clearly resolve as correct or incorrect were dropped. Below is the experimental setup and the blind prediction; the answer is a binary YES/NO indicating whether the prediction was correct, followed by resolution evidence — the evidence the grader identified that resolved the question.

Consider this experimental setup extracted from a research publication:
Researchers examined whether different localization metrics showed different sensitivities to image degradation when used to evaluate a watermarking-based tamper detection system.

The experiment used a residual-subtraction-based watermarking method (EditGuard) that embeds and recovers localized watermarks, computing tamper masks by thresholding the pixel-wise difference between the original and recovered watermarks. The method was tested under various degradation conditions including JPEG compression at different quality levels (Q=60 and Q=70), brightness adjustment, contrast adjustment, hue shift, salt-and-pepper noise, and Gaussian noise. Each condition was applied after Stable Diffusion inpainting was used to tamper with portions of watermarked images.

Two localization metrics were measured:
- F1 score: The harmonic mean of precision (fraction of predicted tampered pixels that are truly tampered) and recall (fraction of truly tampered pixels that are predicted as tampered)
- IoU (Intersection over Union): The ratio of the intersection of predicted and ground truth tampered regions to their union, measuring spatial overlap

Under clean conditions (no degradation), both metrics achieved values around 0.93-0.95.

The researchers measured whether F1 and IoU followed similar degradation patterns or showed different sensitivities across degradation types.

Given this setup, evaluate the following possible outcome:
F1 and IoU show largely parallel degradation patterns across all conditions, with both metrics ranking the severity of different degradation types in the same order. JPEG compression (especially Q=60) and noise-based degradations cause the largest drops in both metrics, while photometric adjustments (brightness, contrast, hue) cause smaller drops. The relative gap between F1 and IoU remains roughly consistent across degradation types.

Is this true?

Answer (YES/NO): NO